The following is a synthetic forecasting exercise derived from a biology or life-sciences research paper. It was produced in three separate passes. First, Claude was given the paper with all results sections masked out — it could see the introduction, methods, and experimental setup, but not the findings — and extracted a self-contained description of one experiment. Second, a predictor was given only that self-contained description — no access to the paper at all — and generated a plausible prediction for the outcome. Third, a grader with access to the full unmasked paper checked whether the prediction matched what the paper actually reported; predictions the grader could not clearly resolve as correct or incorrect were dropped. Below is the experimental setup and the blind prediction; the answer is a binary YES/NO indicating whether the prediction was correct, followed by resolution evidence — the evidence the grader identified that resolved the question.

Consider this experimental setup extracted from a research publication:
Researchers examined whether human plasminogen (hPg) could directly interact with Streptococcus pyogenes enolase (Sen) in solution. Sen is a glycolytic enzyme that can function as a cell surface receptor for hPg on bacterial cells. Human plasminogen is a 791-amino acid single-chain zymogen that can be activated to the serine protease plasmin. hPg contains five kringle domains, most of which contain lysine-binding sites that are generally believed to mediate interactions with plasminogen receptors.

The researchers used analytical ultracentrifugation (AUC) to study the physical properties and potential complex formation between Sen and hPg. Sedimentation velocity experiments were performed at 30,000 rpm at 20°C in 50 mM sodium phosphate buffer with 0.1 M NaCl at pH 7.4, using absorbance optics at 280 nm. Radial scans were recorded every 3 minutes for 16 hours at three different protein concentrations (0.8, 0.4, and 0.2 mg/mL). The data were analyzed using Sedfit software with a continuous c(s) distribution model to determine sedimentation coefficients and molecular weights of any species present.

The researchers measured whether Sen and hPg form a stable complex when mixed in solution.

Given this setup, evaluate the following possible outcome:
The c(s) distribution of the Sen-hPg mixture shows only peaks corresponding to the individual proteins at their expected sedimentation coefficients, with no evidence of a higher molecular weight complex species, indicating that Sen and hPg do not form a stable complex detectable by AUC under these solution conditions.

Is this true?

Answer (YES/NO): YES